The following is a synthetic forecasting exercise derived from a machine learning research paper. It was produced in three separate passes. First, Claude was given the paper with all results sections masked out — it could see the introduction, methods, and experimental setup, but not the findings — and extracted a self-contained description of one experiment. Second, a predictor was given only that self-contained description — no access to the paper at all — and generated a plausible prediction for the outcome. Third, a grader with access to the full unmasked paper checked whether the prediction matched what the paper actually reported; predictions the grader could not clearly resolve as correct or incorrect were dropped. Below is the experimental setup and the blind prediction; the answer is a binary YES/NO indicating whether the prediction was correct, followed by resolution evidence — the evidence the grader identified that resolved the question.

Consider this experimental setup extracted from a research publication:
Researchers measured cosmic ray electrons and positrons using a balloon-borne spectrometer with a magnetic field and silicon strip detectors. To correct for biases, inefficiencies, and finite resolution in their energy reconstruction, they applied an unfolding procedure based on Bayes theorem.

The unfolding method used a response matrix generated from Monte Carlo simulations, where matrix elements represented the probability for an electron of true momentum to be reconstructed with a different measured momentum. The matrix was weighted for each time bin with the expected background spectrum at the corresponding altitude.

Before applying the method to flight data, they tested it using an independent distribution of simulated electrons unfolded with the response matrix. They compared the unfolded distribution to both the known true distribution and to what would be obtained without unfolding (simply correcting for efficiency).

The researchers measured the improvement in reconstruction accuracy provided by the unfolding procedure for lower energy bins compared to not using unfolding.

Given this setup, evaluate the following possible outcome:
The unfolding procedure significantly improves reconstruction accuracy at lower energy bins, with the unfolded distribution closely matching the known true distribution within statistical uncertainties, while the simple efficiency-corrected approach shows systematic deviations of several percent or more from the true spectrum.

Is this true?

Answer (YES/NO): YES